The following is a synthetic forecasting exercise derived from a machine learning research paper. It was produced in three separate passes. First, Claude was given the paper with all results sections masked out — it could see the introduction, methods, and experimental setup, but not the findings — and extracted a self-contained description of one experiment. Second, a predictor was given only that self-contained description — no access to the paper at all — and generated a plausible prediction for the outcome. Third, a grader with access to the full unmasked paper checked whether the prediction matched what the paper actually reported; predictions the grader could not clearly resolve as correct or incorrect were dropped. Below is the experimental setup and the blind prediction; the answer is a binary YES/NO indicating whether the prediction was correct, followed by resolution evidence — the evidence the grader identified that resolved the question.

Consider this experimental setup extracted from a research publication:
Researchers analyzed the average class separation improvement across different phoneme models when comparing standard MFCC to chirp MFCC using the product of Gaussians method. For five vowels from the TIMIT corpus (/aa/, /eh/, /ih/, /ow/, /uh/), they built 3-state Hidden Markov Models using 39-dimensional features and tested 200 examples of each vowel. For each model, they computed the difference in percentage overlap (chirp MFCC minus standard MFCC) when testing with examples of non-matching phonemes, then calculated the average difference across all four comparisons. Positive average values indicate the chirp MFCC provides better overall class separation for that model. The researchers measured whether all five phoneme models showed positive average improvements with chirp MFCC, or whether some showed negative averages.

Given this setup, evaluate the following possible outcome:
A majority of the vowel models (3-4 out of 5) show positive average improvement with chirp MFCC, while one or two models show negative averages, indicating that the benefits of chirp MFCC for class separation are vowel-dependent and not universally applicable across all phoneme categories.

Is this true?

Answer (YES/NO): YES